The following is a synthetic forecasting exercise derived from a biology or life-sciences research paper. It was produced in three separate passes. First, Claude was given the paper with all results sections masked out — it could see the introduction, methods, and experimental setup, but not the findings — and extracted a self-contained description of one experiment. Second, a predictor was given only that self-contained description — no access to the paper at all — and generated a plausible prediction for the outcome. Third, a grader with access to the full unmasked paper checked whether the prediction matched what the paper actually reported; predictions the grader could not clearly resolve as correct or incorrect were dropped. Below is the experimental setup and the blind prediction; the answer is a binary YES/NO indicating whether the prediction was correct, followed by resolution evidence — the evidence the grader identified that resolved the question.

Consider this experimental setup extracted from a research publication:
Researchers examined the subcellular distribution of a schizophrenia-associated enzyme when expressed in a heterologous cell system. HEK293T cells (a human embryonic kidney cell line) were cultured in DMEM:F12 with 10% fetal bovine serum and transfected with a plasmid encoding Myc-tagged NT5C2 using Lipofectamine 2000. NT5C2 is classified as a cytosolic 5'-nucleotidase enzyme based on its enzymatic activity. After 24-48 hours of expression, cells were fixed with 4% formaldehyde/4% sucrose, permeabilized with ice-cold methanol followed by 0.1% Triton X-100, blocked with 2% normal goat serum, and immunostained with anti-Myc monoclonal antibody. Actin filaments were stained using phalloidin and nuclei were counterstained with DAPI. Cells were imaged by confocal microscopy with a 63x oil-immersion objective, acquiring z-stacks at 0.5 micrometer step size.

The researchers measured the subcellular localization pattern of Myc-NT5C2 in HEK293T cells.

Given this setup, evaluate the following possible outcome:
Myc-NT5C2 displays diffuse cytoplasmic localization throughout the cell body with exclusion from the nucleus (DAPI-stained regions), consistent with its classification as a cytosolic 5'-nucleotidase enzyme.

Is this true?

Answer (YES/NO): YES